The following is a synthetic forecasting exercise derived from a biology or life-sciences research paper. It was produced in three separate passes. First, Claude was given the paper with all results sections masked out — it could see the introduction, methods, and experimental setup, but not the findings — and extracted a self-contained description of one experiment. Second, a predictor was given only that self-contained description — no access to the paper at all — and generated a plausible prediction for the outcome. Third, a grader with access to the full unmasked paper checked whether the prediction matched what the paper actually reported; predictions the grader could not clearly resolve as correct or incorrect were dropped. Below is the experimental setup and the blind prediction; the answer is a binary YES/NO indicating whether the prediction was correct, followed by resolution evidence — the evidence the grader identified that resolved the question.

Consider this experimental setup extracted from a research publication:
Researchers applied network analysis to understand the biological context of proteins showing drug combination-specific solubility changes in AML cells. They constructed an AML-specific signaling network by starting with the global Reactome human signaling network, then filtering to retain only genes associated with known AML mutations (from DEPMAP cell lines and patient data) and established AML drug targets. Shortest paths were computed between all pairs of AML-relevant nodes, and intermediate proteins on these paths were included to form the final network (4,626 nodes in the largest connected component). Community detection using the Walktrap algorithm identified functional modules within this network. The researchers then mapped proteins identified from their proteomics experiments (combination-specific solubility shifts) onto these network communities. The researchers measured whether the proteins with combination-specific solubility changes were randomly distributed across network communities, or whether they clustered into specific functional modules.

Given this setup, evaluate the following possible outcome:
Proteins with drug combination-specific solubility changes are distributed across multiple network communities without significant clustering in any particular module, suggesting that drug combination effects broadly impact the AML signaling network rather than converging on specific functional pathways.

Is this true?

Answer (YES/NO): NO